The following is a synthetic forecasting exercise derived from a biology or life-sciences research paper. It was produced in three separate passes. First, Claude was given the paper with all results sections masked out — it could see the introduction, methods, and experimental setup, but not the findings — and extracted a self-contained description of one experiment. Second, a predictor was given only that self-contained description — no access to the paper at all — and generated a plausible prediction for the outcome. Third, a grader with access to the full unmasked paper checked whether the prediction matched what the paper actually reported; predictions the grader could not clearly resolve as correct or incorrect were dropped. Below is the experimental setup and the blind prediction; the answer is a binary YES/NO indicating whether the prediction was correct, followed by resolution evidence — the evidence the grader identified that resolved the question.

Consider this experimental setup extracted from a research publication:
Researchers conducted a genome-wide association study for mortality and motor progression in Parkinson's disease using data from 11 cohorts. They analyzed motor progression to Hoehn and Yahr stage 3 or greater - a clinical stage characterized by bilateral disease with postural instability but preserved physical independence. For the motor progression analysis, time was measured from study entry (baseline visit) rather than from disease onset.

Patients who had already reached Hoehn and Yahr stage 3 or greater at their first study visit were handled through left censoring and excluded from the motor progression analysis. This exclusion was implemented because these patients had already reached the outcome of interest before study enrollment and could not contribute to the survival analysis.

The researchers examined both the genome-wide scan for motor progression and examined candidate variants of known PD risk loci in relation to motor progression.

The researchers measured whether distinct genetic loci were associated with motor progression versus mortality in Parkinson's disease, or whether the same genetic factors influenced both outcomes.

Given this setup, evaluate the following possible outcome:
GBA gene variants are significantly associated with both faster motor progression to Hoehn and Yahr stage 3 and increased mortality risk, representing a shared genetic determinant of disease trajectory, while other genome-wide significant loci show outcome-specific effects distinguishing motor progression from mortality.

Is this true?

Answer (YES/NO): NO